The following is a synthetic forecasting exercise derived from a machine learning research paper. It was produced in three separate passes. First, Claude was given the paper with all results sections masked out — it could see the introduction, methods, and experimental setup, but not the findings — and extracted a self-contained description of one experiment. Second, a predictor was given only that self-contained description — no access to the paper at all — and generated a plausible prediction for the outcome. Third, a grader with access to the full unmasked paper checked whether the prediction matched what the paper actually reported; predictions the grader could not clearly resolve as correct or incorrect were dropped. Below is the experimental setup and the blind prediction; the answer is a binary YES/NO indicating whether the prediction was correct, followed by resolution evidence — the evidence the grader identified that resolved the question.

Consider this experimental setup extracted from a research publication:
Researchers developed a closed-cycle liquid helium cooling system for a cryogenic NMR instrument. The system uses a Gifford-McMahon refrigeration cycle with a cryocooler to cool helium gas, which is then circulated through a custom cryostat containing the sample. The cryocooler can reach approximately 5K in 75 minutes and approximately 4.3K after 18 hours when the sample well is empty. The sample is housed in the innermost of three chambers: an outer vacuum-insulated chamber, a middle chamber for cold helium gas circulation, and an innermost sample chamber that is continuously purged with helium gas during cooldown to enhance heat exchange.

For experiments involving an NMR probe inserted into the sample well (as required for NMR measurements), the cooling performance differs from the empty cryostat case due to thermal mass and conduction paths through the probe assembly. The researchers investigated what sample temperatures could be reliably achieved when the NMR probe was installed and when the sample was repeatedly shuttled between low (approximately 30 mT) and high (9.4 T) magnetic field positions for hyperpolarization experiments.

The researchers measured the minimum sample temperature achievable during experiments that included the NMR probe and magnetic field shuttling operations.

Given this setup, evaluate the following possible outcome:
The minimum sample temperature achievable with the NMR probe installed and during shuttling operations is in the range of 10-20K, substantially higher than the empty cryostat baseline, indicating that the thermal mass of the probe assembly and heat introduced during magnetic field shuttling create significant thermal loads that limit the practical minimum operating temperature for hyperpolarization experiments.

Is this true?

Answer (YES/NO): YES